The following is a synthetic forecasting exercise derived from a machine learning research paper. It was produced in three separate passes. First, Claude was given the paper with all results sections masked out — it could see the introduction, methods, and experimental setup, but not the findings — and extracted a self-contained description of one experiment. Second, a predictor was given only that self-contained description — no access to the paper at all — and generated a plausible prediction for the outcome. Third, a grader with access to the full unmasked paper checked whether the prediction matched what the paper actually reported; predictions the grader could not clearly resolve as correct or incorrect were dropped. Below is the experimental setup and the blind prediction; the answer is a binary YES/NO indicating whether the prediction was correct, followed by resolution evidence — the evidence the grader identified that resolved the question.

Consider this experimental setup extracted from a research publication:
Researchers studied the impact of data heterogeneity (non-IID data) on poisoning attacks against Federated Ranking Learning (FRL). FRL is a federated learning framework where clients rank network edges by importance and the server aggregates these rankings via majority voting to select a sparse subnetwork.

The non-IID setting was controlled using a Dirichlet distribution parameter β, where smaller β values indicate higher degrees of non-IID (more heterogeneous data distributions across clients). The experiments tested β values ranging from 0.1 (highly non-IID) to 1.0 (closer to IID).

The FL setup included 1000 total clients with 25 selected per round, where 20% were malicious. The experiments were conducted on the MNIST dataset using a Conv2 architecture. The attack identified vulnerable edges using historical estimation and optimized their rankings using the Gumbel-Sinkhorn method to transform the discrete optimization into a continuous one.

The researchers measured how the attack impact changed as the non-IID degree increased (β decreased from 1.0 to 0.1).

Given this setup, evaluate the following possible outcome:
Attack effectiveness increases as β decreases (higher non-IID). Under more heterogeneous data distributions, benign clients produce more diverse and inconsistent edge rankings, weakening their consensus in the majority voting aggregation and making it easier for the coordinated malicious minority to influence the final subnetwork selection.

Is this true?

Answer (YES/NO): YES